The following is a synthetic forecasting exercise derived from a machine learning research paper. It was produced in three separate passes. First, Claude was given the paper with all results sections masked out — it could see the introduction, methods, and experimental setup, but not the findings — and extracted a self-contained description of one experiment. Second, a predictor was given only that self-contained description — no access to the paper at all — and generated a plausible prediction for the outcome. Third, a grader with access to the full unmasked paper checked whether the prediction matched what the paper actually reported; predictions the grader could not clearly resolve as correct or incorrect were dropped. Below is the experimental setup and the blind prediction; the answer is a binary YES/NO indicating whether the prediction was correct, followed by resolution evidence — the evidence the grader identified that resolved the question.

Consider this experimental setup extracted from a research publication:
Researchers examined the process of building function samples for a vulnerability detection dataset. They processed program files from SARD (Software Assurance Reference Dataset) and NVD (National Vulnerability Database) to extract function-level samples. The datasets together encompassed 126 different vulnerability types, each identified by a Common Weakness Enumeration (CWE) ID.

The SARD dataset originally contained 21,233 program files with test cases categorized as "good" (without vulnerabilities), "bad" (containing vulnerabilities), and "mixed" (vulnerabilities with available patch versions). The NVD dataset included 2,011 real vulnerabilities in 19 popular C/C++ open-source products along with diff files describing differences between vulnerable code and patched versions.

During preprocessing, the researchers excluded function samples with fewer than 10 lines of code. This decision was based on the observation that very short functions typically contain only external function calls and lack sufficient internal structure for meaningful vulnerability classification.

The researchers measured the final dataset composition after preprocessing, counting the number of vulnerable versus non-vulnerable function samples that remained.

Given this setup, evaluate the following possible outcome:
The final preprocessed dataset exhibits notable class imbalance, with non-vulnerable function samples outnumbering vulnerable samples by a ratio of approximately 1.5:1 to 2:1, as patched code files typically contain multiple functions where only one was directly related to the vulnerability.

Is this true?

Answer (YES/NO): NO